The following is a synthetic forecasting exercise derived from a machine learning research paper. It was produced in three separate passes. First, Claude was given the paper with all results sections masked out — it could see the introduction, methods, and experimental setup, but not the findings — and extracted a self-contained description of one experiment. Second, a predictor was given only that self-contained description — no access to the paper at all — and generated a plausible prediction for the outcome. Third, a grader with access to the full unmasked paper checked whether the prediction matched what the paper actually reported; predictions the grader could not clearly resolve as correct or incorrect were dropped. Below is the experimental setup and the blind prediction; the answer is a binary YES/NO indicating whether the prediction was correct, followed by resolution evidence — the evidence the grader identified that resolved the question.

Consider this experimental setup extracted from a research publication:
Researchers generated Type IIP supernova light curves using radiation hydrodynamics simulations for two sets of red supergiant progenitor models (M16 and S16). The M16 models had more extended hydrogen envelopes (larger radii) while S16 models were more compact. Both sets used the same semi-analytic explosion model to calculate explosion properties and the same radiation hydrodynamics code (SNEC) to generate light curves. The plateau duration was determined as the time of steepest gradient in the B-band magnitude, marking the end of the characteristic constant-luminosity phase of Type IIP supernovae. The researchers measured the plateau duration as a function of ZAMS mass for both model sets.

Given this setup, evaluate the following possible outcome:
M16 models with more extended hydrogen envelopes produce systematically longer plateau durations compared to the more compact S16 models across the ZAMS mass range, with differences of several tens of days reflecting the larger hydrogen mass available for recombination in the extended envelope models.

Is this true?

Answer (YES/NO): NO